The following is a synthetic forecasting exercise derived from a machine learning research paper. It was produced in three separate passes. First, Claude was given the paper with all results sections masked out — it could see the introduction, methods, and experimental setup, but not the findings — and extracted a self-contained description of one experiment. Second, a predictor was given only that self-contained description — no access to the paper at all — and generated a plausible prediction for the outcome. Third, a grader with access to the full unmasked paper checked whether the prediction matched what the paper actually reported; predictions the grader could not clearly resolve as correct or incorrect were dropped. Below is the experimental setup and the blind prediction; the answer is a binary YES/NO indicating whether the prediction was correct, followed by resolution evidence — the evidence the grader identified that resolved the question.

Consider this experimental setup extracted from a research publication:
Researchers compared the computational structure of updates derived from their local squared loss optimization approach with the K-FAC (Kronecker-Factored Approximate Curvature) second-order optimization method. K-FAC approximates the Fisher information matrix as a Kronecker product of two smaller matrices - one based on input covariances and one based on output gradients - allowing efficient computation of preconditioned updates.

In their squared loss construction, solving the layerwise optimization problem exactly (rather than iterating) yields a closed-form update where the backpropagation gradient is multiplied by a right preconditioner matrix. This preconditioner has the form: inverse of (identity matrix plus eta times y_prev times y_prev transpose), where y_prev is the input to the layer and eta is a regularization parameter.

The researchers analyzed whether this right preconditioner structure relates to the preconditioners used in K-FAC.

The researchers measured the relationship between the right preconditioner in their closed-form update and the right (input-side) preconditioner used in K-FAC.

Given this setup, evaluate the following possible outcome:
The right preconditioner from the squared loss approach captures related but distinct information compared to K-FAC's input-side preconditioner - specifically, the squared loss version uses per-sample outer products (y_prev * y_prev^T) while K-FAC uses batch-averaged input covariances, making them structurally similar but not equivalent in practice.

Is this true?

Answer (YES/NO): NO